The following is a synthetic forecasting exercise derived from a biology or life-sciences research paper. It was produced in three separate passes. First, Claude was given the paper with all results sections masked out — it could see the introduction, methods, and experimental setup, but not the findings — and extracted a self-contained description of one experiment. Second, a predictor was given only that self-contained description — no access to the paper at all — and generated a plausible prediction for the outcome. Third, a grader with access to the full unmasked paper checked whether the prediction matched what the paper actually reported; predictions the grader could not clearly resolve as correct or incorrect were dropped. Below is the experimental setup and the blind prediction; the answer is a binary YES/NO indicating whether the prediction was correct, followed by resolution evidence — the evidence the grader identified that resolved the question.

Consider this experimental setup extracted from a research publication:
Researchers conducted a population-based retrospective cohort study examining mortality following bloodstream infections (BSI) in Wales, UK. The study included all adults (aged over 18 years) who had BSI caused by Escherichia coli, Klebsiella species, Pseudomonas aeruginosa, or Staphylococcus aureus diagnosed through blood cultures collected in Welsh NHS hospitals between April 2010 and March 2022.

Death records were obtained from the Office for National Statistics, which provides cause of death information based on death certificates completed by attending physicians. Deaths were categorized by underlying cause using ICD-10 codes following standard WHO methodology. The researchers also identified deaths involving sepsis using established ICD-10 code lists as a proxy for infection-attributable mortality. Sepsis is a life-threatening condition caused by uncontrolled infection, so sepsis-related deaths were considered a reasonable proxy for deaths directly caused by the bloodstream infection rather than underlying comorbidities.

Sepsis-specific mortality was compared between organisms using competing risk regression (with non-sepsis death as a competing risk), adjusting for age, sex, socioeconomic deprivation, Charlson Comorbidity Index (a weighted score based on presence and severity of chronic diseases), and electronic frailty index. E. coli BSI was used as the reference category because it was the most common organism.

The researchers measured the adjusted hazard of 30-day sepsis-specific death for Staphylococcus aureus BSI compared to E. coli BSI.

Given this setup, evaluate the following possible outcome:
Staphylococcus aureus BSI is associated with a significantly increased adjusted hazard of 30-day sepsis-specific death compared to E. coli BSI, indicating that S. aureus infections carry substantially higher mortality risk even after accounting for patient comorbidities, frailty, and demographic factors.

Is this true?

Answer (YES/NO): YES